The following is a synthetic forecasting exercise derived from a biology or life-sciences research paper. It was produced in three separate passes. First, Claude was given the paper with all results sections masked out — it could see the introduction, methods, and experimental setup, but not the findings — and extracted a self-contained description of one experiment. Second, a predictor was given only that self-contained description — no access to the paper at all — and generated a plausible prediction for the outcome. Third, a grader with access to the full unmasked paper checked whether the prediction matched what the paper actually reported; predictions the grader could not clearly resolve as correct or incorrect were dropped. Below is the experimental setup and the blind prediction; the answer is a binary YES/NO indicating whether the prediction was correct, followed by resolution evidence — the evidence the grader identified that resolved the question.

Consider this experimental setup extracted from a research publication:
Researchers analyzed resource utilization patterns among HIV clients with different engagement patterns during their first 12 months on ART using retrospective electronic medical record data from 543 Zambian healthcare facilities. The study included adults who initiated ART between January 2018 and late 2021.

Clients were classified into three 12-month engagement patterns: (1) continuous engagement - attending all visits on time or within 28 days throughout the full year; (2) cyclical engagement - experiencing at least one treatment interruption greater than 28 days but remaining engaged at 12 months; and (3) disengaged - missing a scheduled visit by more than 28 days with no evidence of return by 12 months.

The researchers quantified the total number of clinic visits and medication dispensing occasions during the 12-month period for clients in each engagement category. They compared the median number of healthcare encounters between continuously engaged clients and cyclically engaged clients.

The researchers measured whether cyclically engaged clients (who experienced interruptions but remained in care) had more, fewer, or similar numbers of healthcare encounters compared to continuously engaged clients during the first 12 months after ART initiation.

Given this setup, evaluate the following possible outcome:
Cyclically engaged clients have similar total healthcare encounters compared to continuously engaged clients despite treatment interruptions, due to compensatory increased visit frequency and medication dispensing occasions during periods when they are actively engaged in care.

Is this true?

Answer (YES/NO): NO